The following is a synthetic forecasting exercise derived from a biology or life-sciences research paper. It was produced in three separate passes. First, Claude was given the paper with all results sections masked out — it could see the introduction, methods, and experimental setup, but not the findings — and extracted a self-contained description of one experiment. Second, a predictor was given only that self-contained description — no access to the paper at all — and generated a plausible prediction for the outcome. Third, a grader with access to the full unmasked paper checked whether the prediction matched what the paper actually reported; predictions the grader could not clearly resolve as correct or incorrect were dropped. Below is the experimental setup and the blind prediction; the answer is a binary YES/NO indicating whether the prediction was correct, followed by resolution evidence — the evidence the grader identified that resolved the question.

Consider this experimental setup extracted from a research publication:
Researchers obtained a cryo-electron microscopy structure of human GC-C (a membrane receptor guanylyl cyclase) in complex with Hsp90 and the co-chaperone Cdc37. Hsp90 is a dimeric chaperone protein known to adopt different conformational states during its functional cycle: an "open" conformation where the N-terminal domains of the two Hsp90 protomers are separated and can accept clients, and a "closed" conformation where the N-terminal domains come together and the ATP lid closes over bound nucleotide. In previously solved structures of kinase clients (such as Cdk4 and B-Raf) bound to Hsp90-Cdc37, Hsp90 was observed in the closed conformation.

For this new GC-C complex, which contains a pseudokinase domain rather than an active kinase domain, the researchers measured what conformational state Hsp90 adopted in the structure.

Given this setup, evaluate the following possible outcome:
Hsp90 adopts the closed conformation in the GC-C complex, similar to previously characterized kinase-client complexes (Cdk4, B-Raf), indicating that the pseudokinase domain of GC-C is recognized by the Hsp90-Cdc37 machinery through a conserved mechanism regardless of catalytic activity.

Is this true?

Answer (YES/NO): YES